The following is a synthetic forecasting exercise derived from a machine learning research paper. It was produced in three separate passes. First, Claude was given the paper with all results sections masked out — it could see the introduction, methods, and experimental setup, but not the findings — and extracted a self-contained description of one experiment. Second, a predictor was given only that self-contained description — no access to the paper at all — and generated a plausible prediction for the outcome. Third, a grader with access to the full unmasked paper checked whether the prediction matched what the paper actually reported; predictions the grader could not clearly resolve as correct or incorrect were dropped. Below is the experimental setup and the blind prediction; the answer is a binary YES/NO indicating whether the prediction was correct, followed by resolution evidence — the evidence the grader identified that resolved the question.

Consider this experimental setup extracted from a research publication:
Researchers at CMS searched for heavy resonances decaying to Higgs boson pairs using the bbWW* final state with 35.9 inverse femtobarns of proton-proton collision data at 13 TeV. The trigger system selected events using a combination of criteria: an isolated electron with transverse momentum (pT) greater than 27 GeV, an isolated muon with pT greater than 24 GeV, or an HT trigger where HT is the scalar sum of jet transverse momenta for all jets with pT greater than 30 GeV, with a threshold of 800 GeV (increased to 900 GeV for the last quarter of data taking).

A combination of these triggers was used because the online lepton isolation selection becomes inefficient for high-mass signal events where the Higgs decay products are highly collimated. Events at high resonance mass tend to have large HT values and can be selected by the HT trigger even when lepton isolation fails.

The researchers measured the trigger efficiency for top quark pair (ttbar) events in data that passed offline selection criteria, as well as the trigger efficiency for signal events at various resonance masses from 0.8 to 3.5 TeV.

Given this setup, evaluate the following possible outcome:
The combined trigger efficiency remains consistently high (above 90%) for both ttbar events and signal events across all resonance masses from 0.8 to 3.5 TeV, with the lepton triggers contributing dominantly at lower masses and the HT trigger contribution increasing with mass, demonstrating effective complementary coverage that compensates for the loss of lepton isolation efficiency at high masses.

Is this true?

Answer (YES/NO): YES